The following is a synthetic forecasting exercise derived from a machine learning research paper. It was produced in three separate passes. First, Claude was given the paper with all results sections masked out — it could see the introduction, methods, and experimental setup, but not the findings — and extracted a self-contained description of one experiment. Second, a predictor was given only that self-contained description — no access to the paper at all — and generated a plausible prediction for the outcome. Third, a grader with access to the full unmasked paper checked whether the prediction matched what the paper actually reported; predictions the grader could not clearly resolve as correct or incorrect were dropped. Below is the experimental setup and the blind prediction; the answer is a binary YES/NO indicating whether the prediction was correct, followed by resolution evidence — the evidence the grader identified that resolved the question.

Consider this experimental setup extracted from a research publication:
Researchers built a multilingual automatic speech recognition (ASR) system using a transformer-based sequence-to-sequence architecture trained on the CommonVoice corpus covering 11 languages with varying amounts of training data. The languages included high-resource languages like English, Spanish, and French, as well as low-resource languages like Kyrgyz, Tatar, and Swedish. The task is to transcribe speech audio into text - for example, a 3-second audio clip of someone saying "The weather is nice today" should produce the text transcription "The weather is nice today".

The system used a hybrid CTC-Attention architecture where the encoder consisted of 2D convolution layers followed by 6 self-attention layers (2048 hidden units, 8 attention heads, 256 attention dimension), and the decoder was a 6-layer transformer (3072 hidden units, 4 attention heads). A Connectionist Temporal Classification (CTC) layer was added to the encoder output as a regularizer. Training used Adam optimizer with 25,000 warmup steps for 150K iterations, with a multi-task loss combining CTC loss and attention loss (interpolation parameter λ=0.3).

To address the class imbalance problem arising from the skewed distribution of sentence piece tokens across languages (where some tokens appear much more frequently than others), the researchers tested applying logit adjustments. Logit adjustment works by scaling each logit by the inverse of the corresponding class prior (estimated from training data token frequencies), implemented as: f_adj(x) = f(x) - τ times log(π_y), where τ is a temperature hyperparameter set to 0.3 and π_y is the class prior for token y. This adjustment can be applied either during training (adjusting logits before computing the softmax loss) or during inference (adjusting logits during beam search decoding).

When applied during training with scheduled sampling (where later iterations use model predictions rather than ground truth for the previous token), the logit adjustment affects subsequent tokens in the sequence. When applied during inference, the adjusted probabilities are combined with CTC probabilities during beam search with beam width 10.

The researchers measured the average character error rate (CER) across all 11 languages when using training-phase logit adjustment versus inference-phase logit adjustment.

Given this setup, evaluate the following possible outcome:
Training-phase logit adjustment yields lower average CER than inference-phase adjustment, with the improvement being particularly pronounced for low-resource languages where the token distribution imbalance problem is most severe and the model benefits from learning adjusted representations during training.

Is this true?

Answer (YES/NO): NO